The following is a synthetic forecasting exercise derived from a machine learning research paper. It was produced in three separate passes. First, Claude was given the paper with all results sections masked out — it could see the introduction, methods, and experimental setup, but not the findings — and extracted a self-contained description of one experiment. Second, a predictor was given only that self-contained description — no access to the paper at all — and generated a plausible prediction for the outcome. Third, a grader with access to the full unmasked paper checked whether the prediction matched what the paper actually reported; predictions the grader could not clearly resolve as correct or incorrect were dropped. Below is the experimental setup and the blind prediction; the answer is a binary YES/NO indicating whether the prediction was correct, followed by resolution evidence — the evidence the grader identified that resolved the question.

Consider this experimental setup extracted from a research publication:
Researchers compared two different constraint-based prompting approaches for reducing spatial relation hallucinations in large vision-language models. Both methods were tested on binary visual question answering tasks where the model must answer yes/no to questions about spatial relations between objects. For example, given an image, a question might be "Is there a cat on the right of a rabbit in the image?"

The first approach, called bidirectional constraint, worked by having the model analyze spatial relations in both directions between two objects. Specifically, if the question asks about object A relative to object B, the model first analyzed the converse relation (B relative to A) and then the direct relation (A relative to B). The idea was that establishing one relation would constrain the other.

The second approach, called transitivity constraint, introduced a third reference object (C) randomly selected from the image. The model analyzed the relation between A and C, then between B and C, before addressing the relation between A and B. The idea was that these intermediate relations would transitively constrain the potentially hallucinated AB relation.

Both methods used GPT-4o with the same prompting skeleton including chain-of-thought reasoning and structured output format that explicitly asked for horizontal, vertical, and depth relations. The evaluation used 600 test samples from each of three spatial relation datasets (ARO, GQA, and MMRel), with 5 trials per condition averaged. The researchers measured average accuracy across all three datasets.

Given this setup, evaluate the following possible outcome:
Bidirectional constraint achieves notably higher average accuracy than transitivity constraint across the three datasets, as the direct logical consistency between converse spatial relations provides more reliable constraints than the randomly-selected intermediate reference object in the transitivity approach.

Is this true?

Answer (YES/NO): NO